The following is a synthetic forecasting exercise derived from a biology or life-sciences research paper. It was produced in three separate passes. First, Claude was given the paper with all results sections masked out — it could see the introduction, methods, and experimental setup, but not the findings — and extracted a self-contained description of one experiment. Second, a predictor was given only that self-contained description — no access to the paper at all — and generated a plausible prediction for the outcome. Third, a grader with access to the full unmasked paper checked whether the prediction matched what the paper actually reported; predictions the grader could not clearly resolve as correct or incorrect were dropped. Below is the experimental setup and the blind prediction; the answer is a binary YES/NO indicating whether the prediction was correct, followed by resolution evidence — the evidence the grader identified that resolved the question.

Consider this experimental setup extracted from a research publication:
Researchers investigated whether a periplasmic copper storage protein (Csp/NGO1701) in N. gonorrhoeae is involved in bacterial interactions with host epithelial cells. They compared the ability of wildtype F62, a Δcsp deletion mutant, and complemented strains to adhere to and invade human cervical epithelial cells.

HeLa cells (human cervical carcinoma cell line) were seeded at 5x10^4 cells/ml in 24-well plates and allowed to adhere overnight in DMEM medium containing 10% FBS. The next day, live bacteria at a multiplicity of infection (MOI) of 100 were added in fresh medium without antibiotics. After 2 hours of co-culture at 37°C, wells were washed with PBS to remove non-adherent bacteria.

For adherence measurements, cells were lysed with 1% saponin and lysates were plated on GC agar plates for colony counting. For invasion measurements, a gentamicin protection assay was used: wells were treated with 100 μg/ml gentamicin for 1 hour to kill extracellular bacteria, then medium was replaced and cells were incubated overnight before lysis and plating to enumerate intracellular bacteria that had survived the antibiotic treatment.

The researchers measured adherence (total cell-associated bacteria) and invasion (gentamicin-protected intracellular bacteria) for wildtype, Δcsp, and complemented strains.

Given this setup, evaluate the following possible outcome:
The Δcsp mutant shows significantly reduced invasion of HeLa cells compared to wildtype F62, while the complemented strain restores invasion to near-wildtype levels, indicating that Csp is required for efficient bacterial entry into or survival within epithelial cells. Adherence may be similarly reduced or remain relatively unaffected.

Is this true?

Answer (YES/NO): NO